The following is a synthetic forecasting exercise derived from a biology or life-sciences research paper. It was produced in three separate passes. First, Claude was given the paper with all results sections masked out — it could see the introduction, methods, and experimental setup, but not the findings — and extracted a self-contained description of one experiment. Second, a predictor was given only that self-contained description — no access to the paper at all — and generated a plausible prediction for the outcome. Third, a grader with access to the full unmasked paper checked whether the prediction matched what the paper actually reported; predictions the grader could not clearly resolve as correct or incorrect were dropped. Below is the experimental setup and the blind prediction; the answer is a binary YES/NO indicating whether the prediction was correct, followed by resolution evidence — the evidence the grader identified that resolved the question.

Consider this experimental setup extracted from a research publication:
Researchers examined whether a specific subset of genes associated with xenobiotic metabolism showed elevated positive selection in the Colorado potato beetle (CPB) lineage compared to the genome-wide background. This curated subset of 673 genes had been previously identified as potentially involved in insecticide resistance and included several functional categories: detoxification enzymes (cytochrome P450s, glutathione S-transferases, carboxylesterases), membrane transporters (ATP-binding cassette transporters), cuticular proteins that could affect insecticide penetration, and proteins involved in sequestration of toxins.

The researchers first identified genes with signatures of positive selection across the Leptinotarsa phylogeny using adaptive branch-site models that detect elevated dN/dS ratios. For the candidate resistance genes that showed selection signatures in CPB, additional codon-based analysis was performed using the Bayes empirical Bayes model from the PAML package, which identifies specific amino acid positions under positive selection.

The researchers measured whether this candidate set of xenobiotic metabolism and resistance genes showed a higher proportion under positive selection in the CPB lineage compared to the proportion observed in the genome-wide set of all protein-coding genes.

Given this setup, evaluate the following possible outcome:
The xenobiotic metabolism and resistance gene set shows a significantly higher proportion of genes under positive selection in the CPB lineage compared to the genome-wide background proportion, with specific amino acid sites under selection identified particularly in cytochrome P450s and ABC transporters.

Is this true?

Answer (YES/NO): NO